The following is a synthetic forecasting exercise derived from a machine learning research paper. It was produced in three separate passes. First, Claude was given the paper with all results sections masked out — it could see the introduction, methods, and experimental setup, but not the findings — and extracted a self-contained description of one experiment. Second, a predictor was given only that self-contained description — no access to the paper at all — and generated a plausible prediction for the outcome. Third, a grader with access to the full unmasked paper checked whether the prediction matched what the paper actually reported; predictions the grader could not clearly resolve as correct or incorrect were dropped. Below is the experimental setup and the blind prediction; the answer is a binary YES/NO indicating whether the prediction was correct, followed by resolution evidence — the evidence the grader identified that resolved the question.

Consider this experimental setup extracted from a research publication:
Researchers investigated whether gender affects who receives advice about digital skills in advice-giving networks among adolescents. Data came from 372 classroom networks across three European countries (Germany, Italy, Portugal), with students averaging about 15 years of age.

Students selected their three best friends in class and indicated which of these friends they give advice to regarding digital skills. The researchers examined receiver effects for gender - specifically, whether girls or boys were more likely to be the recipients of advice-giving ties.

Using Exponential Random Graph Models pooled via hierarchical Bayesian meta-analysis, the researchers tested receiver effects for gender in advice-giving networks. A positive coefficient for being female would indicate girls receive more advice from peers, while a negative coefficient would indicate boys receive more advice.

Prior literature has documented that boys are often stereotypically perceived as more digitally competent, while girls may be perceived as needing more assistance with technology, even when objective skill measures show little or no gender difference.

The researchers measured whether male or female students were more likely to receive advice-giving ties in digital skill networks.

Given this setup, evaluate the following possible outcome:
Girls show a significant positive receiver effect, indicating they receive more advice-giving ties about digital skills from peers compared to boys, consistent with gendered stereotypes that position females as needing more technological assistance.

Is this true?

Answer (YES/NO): YES